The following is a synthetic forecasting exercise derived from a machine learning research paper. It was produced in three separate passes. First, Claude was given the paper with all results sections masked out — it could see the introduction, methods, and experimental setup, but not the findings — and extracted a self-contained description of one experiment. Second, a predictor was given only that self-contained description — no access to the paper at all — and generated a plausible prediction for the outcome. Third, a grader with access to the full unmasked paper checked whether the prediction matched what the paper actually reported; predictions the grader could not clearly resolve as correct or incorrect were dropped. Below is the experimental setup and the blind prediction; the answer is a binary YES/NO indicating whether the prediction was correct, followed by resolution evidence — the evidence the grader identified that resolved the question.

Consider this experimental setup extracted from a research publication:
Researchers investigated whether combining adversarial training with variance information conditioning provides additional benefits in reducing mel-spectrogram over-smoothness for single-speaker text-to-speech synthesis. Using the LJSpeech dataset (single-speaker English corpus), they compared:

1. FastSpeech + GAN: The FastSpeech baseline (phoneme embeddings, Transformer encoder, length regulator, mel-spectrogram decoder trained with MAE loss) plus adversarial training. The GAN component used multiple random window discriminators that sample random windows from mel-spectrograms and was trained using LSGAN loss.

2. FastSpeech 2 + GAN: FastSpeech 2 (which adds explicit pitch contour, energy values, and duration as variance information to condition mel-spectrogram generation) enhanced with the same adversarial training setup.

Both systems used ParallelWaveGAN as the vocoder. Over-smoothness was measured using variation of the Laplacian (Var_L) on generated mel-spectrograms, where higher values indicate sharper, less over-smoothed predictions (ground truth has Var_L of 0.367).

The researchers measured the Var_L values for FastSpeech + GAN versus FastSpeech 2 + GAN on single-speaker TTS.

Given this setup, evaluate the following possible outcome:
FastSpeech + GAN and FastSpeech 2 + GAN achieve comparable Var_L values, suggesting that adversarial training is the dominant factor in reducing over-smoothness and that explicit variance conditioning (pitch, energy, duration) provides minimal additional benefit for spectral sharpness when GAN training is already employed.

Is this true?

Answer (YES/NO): NO